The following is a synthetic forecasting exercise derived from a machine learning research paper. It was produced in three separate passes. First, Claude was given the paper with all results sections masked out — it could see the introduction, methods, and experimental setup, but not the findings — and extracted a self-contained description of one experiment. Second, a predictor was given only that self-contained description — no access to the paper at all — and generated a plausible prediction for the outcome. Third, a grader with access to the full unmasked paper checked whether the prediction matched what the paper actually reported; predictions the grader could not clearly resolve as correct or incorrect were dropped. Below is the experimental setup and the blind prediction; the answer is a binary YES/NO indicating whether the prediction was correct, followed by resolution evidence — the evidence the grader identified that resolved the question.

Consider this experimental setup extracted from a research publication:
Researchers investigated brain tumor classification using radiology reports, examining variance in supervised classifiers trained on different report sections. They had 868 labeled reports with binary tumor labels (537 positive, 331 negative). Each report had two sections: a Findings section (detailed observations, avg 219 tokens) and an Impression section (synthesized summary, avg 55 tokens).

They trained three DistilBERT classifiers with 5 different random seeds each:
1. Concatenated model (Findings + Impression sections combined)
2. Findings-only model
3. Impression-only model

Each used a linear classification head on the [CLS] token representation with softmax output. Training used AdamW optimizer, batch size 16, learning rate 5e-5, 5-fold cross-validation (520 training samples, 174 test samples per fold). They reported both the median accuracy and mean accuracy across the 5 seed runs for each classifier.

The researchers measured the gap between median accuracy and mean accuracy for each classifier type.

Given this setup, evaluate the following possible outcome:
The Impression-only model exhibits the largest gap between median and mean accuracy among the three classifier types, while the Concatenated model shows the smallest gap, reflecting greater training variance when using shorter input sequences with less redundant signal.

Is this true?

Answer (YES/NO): YES